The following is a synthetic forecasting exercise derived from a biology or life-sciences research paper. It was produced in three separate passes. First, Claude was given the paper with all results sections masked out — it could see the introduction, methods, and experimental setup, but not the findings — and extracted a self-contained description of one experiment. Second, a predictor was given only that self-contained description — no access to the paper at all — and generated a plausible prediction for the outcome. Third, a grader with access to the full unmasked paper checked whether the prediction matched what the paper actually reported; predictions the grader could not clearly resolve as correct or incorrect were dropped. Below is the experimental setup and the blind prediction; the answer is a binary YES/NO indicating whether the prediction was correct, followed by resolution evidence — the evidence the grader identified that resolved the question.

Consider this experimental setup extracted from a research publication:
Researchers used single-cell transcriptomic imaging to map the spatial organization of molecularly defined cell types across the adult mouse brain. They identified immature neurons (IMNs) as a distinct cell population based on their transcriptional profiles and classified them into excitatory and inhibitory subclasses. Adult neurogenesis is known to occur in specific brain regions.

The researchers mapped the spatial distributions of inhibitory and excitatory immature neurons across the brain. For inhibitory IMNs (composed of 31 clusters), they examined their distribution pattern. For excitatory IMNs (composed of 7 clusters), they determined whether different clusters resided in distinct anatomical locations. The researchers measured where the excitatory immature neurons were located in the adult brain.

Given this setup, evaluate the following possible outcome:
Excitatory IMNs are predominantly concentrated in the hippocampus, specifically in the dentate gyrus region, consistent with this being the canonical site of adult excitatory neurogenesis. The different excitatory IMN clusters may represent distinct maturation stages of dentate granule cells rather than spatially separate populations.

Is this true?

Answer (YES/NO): NO